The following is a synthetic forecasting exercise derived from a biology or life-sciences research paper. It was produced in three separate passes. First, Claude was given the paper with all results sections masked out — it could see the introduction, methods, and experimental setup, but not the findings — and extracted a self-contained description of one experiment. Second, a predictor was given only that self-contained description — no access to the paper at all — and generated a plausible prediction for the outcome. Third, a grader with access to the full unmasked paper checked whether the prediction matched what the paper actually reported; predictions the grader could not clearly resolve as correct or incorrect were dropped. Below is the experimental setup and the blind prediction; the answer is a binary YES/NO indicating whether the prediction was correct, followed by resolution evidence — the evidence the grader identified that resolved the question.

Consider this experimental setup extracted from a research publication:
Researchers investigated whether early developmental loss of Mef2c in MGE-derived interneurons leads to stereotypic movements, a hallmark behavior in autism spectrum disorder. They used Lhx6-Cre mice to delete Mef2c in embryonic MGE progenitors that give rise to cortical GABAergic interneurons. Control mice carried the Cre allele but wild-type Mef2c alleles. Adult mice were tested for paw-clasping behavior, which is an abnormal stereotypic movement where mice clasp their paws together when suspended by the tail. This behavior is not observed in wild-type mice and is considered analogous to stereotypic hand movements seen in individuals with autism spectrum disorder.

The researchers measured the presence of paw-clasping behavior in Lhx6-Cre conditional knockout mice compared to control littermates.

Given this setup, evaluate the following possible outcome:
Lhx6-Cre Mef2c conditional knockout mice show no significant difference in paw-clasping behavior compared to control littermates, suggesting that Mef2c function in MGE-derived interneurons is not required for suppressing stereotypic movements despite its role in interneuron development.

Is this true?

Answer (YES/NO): NO